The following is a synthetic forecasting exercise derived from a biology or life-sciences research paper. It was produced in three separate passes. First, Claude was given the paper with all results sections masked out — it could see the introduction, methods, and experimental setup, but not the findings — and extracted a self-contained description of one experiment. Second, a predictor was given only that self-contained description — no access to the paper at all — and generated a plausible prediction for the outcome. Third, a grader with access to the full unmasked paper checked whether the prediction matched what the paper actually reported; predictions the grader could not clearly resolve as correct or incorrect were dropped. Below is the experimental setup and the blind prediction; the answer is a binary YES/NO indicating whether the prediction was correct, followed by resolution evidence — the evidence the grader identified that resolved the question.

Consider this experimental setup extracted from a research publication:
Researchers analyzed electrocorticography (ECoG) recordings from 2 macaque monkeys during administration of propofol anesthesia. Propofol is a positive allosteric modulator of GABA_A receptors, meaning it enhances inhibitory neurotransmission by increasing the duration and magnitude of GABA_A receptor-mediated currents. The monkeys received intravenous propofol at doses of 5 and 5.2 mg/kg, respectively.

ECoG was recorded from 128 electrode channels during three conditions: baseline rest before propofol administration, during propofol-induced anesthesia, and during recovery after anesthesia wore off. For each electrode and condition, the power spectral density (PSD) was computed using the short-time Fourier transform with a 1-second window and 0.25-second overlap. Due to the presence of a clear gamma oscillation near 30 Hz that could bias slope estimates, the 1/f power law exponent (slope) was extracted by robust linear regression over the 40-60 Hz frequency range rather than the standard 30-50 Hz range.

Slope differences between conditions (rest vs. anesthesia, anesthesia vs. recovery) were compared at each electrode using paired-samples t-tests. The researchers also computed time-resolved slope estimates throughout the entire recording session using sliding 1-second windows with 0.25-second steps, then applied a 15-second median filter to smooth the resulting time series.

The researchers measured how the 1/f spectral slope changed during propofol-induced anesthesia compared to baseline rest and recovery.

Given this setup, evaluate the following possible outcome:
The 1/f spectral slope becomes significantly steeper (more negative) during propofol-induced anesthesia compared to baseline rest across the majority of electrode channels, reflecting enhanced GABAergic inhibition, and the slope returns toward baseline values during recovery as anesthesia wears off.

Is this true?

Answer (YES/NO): YES